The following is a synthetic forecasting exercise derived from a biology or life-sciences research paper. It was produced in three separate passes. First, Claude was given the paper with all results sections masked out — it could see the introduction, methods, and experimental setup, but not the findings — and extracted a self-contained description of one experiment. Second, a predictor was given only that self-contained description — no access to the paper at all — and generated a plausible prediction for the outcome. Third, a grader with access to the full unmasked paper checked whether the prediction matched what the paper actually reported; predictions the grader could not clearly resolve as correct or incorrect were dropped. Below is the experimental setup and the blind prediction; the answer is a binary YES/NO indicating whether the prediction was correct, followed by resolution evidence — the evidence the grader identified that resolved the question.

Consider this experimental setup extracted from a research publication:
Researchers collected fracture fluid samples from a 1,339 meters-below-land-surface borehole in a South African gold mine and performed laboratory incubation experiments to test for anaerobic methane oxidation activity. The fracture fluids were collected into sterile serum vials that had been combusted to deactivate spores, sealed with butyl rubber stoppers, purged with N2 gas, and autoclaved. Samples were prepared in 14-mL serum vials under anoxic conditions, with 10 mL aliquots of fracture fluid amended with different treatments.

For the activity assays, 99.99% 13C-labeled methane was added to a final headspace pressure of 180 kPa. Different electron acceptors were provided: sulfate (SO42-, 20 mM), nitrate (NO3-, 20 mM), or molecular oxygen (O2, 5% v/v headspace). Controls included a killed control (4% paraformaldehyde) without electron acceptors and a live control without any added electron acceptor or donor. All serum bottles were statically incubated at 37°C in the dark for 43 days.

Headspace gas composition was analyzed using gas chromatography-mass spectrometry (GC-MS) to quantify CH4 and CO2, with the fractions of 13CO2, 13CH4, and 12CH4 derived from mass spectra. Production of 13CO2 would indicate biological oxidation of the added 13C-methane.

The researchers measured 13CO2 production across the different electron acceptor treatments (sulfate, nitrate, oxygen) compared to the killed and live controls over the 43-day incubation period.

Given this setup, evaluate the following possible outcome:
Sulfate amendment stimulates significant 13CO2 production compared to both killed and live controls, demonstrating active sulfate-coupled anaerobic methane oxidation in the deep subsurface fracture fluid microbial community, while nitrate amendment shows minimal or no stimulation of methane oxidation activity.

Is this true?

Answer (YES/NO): NO